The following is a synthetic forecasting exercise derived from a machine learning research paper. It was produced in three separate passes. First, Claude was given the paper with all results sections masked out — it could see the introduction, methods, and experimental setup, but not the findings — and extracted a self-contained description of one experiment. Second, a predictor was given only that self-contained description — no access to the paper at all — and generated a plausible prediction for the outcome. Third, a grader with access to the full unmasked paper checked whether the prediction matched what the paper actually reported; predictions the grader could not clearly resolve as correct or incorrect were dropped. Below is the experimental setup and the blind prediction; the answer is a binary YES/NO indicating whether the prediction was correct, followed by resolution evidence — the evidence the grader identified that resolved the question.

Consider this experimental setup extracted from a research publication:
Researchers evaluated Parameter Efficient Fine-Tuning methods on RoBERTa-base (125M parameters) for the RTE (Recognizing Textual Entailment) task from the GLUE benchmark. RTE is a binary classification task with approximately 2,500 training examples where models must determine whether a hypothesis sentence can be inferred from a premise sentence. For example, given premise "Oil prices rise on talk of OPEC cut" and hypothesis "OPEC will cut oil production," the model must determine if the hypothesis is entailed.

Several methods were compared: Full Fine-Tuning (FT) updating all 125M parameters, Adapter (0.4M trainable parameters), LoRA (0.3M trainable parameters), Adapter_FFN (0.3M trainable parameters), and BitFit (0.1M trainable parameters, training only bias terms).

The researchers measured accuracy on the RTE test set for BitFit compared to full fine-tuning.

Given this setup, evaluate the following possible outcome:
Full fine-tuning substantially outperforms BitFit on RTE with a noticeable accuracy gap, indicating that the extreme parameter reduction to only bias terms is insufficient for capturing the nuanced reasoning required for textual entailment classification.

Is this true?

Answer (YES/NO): YES